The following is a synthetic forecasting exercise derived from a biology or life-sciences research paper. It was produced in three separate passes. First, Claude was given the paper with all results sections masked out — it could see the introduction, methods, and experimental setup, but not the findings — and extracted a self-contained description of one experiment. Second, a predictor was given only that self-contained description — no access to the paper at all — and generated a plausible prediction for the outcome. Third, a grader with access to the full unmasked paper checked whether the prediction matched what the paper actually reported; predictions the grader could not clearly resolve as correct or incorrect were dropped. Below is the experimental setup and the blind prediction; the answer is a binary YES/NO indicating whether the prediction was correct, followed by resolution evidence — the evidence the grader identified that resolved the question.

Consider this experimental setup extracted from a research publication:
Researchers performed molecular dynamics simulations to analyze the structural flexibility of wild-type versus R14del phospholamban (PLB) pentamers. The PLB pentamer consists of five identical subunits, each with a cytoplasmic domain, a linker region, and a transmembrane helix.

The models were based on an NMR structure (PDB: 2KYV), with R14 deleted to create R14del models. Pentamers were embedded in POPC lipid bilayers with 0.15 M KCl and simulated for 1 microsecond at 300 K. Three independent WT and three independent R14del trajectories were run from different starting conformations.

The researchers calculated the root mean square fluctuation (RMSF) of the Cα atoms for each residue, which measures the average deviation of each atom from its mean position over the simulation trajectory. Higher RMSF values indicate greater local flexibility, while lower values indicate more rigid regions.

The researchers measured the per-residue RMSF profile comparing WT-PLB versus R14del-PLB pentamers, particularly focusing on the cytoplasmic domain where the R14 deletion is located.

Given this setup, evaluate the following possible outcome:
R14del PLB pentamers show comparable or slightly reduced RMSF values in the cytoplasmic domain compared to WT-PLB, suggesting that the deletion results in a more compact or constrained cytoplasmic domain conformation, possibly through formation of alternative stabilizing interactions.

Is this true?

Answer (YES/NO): NO